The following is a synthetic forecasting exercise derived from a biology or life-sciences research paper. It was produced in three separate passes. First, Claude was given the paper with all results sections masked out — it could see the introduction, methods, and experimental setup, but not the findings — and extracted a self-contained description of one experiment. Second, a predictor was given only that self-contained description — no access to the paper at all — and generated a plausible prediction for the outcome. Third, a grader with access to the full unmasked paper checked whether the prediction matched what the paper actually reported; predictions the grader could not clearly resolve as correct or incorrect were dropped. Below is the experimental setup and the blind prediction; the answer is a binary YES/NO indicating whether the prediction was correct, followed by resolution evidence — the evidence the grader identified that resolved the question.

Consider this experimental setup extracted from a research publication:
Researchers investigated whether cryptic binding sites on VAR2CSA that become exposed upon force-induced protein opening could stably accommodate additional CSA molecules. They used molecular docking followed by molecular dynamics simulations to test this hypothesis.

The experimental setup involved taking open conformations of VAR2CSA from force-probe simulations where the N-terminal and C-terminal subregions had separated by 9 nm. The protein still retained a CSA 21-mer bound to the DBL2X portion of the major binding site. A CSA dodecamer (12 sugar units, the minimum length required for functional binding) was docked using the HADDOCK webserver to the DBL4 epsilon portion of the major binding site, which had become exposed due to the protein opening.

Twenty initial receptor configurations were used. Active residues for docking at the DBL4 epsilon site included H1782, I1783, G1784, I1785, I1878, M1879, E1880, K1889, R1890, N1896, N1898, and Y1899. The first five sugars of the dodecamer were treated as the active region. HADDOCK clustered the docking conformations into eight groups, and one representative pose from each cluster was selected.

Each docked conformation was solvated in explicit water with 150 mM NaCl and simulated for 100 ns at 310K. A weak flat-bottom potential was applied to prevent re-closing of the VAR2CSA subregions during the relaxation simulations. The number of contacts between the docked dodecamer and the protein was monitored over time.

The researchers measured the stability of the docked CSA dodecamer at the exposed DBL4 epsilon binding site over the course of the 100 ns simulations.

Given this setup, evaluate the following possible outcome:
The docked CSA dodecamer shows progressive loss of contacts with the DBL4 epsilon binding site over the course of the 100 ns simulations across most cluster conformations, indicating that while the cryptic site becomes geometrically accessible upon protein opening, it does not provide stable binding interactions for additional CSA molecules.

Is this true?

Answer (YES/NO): NO